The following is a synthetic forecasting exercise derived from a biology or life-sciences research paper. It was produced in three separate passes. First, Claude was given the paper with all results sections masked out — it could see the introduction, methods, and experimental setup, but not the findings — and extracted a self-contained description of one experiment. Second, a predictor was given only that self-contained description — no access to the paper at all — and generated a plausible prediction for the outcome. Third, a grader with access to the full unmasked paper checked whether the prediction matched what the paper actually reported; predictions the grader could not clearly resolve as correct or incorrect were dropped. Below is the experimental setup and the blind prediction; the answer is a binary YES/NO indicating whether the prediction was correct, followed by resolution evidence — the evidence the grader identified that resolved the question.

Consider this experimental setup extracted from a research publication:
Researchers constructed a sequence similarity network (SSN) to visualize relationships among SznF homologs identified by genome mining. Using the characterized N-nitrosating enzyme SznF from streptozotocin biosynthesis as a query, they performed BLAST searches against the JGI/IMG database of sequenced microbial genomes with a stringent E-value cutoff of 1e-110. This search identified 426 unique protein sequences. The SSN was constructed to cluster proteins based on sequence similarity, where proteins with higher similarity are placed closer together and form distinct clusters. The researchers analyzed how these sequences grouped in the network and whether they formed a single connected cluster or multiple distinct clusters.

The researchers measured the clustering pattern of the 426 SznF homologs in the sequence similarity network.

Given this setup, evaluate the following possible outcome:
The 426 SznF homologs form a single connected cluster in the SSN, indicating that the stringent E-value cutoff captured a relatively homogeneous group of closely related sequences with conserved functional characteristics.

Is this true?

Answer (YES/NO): NO